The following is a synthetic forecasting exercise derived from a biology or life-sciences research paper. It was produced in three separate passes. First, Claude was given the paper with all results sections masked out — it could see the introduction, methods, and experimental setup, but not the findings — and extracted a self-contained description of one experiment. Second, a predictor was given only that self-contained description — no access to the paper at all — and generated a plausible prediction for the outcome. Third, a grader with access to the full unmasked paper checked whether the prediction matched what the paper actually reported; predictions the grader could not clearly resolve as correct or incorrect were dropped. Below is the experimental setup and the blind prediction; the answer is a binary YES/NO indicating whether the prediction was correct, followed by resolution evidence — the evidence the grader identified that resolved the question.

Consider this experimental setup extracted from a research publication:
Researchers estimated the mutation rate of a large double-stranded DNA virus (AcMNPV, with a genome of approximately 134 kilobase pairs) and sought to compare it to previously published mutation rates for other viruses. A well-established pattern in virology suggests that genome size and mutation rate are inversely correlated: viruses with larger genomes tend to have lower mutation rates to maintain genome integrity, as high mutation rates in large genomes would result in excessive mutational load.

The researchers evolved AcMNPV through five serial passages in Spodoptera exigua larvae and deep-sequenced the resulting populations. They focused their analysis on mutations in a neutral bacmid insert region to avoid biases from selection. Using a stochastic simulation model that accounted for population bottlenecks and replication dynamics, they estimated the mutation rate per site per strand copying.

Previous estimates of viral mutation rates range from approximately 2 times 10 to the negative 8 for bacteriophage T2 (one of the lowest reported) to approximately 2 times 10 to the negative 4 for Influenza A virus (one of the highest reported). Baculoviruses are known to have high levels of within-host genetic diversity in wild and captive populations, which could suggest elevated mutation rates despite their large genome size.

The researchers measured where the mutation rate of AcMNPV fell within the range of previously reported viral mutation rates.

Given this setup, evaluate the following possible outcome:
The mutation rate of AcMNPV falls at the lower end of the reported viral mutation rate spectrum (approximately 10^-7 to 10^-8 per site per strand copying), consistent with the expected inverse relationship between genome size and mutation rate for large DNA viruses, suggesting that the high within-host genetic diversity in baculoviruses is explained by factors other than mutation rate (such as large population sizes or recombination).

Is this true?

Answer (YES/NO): YES